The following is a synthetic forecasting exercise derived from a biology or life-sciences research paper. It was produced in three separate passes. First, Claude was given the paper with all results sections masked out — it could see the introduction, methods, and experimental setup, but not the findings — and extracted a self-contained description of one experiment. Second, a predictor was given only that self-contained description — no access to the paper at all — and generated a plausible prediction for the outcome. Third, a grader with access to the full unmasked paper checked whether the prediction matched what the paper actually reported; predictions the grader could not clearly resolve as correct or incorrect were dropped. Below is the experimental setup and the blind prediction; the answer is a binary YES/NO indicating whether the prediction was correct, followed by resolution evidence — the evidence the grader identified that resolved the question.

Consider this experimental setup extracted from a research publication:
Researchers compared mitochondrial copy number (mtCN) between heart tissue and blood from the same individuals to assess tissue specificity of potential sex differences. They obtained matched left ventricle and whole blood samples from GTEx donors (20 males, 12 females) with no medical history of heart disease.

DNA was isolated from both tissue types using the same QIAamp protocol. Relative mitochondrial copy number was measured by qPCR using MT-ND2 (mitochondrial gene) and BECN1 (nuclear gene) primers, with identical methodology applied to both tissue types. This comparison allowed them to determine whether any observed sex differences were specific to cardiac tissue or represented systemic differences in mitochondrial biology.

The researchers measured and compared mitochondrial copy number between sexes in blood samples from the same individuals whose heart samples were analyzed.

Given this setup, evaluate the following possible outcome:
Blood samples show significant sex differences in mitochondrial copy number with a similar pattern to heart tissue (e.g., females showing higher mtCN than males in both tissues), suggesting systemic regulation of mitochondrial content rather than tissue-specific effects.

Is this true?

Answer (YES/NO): NO